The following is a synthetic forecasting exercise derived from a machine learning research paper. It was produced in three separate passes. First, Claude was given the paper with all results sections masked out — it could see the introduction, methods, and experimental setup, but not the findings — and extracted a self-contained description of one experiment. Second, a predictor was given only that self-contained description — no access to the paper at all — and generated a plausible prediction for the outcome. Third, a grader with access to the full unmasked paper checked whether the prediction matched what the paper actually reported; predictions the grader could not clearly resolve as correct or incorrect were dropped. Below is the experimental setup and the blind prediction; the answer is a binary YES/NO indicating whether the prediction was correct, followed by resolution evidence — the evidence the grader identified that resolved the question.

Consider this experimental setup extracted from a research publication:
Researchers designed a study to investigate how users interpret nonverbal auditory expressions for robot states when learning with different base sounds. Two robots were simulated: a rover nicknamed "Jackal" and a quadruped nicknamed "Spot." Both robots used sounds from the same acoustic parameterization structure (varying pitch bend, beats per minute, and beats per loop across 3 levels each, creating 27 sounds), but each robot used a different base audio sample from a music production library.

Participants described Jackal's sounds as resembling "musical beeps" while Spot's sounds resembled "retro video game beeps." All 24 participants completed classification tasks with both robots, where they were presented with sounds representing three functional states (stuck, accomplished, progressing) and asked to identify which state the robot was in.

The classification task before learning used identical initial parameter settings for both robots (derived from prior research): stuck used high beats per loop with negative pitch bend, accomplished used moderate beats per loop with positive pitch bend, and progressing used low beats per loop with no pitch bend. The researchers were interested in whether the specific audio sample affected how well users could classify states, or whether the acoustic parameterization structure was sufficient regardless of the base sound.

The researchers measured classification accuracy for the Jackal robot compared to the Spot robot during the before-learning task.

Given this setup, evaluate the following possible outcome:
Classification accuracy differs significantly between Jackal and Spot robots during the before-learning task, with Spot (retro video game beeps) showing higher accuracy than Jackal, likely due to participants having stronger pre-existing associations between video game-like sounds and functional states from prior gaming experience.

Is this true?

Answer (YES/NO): NO